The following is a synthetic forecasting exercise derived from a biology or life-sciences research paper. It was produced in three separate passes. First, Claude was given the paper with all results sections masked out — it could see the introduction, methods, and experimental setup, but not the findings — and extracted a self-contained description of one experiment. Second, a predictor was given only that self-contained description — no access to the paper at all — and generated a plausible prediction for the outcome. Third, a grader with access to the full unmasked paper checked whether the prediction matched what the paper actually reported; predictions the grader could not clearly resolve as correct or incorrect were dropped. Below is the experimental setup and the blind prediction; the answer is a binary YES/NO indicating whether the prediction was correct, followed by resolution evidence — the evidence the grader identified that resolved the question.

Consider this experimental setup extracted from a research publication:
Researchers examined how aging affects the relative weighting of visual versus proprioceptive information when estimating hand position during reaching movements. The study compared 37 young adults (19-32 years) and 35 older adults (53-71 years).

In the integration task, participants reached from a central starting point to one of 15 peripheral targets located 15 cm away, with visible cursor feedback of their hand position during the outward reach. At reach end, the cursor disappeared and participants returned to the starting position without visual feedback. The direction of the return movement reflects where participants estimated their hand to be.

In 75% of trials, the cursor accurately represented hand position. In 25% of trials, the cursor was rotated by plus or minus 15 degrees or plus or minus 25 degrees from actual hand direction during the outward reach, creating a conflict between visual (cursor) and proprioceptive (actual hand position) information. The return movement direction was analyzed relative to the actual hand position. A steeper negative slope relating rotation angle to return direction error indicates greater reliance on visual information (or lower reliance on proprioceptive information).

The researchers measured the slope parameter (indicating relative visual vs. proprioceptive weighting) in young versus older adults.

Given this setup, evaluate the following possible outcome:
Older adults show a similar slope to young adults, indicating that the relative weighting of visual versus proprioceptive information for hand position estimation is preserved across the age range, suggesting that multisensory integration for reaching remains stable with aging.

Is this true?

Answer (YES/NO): NO